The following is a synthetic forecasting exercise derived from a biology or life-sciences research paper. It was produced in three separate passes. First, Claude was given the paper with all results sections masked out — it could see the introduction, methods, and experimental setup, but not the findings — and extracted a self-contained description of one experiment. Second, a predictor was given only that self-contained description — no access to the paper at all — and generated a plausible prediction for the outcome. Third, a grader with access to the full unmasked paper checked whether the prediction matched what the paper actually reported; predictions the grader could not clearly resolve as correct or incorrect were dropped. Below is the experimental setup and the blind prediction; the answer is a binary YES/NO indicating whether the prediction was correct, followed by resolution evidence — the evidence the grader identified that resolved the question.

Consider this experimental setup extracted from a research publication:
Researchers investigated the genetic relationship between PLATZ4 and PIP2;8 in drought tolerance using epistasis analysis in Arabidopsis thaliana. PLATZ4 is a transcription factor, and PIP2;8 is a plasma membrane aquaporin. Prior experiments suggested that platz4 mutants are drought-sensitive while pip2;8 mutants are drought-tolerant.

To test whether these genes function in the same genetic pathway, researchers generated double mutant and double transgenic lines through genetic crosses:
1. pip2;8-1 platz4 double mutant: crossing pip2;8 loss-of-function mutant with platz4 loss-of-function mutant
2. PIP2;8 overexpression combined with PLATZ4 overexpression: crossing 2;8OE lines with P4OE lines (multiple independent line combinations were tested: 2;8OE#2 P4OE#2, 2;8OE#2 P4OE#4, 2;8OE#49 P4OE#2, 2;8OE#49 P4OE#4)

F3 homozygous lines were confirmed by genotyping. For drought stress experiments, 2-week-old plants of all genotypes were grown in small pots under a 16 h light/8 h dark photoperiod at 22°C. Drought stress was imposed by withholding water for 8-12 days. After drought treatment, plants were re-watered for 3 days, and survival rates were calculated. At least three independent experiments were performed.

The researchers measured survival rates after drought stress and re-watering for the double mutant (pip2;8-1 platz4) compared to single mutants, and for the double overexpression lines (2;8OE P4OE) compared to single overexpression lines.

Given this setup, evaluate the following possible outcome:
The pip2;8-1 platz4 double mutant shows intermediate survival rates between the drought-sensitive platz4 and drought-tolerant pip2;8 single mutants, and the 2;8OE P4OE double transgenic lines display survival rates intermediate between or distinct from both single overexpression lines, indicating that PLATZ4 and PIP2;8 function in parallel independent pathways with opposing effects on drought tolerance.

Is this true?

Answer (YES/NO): NO